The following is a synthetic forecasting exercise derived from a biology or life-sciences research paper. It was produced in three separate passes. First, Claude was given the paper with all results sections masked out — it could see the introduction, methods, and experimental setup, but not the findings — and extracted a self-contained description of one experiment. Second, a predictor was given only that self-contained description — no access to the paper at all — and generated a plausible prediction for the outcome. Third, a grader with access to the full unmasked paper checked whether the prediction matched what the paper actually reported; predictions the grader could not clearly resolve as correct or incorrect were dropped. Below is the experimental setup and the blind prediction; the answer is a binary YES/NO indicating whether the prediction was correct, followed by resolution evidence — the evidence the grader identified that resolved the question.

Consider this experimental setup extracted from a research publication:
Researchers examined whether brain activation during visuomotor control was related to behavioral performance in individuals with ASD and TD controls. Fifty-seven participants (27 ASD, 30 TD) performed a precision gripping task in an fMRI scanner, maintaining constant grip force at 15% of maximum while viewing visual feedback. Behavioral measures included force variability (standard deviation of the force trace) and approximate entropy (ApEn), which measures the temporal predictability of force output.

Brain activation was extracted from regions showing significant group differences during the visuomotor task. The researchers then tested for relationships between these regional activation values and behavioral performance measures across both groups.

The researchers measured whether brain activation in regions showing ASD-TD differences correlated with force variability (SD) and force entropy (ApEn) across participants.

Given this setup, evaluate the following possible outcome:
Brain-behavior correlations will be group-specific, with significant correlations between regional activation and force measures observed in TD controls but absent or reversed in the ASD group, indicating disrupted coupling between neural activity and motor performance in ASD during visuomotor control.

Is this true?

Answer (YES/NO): NO